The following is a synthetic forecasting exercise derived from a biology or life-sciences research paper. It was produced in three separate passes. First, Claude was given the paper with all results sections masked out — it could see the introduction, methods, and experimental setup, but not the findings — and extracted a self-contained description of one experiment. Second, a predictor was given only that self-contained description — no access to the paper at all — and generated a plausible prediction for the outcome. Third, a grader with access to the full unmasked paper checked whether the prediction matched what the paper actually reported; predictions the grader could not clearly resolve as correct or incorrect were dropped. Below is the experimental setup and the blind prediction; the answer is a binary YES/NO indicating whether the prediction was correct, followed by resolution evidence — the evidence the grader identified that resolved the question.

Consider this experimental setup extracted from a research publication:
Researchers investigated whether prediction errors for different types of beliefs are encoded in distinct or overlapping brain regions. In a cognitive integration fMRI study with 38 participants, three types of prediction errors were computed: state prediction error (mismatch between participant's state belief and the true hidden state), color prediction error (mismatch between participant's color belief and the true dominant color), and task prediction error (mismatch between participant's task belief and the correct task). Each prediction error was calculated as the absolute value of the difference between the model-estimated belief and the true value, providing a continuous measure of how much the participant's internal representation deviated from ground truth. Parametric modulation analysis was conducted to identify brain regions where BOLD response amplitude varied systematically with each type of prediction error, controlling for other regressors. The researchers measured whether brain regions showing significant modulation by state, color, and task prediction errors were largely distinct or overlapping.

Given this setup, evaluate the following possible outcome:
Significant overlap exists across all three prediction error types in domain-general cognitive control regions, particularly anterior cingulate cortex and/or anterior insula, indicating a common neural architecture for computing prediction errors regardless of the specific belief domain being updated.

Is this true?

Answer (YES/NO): NO